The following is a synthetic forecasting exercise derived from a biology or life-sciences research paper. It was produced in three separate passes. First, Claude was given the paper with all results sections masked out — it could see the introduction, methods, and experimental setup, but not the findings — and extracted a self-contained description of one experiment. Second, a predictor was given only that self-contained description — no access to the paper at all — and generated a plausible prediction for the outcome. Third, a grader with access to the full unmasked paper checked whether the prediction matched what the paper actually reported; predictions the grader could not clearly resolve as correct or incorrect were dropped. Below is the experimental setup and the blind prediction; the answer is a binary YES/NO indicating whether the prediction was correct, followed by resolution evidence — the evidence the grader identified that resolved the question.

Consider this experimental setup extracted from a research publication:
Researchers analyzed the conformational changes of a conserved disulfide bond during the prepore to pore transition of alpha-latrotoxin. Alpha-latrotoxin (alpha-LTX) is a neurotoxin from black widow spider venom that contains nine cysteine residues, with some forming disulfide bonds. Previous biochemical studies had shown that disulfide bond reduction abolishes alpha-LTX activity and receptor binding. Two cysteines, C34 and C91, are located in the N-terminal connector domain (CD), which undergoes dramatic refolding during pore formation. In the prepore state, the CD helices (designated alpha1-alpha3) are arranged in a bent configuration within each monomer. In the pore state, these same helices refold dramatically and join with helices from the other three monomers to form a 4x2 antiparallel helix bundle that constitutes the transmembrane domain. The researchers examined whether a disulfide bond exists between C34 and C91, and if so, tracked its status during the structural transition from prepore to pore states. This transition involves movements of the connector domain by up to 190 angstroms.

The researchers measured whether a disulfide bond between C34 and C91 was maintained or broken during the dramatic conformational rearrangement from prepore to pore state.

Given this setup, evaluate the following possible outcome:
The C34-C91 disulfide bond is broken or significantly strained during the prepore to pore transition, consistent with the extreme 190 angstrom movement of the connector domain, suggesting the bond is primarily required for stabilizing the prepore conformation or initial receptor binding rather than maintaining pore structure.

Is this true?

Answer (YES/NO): NO